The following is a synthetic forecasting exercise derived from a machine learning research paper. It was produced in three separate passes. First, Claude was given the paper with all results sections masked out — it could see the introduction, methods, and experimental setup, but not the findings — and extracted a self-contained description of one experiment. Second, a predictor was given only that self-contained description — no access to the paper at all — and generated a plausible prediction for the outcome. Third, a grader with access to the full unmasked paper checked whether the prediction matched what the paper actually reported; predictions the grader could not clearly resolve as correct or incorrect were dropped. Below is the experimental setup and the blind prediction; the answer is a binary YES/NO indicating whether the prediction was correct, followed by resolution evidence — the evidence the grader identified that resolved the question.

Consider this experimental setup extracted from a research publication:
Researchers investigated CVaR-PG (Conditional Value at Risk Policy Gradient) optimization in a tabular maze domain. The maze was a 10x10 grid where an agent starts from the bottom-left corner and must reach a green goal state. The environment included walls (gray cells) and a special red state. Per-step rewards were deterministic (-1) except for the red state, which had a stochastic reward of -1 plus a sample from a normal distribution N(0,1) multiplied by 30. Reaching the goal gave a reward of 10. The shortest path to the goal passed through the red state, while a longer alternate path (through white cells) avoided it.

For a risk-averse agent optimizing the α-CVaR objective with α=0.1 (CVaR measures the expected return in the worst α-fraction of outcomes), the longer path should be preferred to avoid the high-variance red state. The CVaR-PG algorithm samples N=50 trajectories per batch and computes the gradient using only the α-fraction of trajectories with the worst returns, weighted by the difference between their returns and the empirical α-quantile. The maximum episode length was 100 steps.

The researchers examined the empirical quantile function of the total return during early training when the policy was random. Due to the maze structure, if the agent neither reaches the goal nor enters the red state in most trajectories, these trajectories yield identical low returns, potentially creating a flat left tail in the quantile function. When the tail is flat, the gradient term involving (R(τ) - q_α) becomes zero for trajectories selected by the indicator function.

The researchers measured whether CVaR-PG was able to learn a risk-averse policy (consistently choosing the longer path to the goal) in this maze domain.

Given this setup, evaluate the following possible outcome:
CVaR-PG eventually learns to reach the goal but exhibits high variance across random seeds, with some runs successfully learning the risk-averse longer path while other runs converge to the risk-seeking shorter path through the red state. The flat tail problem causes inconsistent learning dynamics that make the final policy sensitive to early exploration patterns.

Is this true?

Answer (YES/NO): NO